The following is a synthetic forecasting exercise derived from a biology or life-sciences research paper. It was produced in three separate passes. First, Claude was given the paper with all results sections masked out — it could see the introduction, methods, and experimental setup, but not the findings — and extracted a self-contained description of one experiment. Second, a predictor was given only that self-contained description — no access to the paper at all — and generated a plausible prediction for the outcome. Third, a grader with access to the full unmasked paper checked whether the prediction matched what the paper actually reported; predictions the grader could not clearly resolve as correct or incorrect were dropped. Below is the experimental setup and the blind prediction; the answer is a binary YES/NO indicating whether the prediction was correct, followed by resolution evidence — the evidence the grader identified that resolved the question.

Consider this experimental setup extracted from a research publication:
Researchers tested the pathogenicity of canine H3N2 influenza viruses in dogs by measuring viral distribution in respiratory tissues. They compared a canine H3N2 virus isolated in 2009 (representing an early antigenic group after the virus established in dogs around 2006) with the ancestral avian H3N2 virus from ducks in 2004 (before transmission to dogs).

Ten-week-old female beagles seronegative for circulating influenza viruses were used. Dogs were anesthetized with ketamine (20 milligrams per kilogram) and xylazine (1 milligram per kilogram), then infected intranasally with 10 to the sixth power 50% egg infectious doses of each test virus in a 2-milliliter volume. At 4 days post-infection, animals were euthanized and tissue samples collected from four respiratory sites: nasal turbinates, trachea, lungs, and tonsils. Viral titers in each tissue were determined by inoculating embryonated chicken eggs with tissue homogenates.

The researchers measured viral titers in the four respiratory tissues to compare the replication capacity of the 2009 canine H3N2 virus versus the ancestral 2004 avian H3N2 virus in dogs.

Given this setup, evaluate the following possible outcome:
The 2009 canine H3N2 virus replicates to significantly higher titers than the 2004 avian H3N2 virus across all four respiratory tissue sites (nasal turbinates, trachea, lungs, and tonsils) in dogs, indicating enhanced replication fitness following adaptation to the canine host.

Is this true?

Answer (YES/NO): YES